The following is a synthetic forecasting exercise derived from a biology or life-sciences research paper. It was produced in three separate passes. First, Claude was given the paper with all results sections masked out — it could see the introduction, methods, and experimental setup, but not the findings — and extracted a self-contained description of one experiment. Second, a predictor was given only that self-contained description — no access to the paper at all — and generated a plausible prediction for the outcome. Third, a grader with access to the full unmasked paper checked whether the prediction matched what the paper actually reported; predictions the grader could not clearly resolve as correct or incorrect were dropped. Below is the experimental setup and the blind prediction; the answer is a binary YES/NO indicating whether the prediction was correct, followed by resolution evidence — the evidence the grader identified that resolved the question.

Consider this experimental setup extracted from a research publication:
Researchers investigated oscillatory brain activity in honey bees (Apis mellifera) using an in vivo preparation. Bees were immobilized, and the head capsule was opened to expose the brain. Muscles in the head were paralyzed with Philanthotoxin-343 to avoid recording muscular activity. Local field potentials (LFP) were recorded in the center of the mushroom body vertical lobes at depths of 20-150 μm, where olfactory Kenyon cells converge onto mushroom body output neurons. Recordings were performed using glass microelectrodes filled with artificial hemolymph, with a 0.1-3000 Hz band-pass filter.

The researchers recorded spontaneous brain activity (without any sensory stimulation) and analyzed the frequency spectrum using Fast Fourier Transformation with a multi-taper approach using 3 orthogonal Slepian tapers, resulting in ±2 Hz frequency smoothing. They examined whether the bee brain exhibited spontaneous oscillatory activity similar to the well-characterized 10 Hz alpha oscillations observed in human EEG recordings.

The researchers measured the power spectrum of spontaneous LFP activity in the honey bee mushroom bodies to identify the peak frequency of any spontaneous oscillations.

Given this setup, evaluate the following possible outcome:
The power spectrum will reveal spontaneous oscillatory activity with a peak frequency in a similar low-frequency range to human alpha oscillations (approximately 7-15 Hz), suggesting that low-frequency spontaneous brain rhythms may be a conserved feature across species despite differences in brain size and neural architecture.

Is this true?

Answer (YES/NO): NO